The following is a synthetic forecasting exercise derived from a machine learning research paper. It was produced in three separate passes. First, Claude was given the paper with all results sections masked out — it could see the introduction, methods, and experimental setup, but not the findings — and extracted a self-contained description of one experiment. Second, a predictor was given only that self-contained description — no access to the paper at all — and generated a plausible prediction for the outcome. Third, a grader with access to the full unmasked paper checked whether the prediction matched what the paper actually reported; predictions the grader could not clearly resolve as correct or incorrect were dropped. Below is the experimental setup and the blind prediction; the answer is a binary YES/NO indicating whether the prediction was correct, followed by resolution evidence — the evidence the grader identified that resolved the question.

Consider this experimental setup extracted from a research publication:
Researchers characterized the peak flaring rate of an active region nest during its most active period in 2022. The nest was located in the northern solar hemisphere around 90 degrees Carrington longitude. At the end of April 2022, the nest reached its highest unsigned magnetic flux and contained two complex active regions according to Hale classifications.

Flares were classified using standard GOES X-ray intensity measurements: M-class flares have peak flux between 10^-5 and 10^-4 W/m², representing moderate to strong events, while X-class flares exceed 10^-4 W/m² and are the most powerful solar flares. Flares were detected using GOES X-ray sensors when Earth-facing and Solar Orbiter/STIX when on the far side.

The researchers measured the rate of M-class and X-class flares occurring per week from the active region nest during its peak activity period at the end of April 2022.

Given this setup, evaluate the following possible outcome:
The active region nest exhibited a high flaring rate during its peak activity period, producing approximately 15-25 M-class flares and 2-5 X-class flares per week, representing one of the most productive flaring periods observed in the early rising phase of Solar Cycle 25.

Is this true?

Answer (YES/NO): NO